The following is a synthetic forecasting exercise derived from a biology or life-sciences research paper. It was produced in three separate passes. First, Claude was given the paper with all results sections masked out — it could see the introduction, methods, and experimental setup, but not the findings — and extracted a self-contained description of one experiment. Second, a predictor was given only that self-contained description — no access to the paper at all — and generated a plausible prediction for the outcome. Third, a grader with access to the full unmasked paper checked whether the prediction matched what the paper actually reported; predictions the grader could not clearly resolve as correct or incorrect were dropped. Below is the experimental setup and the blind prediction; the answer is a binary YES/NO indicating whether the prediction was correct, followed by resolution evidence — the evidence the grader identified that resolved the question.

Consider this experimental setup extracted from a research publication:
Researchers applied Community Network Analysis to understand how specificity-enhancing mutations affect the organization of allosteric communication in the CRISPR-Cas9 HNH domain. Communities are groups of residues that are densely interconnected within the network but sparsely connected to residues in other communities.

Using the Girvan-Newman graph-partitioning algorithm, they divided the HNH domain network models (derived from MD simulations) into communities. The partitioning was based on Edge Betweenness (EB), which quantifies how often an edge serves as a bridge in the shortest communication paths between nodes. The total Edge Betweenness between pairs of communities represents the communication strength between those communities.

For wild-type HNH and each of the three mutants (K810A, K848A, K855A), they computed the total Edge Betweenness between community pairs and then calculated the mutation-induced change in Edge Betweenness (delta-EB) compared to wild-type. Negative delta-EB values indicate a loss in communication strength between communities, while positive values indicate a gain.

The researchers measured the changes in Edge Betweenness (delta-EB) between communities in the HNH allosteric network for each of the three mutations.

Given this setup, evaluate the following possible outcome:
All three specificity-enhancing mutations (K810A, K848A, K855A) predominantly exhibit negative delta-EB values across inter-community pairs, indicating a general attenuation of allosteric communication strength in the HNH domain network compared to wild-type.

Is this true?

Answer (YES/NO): NO